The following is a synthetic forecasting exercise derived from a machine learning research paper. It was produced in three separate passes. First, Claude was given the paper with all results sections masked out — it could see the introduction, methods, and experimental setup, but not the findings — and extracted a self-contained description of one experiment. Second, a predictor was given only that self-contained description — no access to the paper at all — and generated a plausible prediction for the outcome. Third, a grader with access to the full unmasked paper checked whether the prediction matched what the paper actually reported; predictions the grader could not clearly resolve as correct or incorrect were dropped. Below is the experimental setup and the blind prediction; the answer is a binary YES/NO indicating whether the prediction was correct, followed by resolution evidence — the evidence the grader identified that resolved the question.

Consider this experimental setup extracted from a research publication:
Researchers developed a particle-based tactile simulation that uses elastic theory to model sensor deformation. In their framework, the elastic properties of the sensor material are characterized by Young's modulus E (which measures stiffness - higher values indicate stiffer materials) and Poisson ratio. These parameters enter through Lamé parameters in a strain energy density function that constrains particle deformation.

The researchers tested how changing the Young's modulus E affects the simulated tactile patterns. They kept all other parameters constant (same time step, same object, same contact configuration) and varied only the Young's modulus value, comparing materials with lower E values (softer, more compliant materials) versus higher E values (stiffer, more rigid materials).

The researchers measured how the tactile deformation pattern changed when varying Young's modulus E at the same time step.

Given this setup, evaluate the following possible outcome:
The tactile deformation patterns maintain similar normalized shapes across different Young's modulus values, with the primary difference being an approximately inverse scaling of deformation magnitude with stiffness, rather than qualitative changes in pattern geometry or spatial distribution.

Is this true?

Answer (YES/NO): NO